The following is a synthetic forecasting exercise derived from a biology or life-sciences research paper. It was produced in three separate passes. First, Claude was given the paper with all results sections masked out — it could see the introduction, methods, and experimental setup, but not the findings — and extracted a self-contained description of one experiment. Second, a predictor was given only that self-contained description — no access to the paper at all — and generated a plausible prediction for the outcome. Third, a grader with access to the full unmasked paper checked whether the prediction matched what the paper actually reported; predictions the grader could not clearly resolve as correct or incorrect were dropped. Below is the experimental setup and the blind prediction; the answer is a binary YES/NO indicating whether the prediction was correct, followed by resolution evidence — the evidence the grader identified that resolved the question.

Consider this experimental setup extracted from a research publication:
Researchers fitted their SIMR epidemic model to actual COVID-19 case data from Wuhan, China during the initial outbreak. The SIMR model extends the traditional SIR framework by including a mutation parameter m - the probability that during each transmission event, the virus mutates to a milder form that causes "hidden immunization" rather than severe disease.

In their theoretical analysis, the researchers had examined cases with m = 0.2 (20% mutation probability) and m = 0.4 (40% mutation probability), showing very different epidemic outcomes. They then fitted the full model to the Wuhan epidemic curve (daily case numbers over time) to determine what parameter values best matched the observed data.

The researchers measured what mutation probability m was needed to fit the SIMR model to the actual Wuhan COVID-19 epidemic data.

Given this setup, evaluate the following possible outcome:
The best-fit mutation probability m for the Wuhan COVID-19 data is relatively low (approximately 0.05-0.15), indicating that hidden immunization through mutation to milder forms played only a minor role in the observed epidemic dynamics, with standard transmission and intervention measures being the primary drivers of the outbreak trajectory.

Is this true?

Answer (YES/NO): NO